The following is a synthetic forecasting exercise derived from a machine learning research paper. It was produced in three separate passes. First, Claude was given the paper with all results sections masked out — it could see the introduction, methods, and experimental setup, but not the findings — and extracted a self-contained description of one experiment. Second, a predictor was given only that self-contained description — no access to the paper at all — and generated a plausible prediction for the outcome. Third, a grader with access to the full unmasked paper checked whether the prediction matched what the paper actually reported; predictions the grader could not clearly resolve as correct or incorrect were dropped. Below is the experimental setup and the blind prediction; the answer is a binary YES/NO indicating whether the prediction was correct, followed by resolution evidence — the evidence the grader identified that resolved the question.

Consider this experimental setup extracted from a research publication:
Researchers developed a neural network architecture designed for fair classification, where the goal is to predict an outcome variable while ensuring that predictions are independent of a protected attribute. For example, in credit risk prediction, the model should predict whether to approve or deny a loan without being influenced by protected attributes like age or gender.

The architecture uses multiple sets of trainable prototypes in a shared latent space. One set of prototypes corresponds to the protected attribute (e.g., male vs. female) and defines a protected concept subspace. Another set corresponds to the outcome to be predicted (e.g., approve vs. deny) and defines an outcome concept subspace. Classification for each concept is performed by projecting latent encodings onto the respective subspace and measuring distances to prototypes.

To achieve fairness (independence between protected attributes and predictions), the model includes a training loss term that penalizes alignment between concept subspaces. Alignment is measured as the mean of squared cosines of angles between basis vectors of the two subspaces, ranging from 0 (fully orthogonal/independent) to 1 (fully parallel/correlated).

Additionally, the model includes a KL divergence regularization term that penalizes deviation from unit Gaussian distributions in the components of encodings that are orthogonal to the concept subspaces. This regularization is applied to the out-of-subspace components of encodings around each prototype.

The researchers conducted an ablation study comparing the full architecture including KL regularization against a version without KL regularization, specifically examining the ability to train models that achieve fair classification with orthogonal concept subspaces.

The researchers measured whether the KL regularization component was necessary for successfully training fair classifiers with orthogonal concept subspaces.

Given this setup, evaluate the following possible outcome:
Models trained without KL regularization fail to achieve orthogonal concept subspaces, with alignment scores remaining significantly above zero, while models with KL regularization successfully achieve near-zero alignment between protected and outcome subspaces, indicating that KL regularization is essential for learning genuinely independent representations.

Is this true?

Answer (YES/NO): NO